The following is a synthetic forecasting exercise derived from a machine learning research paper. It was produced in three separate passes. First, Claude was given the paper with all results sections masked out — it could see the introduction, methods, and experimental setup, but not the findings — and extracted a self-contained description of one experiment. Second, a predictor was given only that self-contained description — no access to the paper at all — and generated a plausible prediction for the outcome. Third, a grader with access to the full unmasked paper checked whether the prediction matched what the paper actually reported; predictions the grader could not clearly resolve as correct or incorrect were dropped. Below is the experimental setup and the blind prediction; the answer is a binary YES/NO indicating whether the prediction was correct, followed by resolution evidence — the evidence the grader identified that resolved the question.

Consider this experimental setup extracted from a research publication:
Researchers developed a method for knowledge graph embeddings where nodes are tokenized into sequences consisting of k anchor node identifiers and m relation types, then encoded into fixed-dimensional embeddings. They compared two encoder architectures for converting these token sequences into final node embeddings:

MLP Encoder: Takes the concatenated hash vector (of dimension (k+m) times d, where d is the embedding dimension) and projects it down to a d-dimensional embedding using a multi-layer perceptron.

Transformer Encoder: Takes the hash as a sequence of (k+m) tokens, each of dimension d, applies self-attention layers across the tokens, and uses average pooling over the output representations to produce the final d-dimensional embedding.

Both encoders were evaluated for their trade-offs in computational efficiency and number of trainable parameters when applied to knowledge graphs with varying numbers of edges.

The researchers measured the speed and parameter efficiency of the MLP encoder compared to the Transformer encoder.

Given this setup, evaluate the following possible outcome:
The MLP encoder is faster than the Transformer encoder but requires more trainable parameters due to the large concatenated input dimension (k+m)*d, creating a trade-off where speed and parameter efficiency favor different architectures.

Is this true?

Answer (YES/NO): YES